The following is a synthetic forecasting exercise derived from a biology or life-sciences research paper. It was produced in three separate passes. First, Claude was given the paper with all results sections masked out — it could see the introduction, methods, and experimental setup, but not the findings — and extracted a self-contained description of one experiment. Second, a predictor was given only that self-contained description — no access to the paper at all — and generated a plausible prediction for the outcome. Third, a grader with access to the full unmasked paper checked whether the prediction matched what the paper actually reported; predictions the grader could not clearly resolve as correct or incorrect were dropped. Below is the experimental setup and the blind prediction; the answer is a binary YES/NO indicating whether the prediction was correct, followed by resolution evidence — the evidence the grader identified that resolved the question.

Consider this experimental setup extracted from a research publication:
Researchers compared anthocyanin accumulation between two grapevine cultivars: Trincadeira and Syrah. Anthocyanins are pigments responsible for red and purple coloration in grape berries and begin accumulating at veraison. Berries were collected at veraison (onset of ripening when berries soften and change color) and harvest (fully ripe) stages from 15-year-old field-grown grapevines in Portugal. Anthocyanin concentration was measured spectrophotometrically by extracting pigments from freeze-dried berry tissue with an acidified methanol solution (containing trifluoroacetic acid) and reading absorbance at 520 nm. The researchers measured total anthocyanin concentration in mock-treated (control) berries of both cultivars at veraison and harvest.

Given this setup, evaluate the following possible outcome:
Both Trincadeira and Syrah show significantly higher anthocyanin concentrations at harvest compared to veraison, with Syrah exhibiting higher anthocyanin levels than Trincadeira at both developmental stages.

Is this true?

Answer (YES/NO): NO